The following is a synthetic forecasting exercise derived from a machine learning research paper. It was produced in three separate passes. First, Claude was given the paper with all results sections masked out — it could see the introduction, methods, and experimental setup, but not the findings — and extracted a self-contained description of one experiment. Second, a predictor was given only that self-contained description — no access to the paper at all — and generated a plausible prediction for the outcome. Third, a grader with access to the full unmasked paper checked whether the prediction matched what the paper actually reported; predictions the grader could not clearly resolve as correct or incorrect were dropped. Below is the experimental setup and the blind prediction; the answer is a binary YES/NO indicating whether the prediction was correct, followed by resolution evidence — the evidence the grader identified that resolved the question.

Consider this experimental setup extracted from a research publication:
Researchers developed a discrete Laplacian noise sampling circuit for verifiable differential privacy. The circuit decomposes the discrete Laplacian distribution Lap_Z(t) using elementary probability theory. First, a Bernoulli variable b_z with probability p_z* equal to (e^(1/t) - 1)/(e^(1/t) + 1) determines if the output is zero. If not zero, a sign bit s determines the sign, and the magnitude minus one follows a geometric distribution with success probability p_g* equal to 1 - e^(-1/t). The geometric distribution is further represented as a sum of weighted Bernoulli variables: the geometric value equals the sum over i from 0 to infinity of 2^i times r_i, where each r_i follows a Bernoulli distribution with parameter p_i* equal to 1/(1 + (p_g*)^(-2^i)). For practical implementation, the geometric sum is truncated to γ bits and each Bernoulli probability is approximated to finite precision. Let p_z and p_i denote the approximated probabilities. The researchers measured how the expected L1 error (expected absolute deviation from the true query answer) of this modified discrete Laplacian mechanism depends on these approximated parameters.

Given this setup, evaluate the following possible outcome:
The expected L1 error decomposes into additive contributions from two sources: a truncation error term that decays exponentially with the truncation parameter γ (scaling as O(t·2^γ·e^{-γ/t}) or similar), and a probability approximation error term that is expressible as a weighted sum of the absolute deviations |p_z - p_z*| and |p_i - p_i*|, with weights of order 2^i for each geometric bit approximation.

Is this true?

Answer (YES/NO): NO